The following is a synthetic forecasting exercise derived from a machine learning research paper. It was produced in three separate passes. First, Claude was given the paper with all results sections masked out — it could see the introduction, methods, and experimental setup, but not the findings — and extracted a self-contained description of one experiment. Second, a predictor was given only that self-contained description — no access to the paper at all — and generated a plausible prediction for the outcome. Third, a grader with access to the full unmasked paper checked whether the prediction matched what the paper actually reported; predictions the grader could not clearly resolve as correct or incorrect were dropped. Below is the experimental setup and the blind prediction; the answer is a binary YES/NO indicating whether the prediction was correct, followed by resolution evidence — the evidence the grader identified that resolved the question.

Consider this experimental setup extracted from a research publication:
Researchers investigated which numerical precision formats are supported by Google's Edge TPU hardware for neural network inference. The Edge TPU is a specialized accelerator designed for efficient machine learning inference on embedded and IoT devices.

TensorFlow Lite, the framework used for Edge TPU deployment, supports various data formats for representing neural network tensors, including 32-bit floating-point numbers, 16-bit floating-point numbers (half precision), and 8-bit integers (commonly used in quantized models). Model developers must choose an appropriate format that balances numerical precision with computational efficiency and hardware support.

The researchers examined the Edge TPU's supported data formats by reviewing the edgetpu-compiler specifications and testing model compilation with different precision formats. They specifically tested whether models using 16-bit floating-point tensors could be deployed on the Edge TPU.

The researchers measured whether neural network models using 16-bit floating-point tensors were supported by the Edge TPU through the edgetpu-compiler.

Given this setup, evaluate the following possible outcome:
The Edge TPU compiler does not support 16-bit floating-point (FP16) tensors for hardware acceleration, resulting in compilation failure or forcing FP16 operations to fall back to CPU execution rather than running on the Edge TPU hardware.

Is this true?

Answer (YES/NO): YES